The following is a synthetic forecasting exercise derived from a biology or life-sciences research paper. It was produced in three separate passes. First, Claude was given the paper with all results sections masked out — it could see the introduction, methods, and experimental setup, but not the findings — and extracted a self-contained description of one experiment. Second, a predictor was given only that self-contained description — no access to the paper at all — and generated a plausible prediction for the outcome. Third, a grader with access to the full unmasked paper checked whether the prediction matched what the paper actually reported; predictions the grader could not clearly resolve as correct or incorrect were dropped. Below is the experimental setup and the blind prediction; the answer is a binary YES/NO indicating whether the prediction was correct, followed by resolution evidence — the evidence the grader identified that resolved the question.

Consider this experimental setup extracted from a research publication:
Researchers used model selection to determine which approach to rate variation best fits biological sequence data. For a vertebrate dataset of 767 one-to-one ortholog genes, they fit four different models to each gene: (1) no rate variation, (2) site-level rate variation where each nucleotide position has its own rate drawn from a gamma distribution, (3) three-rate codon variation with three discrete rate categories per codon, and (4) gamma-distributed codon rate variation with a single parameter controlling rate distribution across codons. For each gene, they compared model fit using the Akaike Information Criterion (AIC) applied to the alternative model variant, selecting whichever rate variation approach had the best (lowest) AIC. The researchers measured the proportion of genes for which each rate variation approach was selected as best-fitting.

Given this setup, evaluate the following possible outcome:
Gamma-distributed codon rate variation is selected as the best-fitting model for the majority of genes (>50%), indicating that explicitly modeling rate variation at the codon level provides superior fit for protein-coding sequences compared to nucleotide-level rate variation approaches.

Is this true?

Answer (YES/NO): NO